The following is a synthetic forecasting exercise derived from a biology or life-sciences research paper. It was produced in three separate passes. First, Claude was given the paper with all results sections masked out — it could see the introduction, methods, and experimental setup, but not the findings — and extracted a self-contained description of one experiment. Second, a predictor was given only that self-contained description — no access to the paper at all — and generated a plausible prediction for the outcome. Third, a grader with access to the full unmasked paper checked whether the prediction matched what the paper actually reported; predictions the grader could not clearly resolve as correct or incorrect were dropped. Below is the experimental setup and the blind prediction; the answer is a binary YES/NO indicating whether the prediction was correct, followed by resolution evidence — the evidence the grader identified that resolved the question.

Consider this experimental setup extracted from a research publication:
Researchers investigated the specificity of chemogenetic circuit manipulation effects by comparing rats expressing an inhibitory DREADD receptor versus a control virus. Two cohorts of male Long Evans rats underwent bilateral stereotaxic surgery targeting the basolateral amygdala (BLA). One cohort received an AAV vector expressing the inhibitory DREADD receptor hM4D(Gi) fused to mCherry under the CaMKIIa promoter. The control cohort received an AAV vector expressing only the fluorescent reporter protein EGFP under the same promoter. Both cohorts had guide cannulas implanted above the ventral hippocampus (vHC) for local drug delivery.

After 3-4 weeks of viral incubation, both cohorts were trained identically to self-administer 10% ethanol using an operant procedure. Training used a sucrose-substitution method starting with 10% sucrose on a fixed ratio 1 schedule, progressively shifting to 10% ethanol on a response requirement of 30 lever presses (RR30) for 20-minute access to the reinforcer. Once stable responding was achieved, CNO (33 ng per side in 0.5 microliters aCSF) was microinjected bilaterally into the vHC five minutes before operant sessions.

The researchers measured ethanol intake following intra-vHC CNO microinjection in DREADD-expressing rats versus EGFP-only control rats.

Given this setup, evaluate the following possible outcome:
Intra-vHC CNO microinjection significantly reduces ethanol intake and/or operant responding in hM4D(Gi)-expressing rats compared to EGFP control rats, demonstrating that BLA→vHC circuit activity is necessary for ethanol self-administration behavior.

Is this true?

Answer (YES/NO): YES